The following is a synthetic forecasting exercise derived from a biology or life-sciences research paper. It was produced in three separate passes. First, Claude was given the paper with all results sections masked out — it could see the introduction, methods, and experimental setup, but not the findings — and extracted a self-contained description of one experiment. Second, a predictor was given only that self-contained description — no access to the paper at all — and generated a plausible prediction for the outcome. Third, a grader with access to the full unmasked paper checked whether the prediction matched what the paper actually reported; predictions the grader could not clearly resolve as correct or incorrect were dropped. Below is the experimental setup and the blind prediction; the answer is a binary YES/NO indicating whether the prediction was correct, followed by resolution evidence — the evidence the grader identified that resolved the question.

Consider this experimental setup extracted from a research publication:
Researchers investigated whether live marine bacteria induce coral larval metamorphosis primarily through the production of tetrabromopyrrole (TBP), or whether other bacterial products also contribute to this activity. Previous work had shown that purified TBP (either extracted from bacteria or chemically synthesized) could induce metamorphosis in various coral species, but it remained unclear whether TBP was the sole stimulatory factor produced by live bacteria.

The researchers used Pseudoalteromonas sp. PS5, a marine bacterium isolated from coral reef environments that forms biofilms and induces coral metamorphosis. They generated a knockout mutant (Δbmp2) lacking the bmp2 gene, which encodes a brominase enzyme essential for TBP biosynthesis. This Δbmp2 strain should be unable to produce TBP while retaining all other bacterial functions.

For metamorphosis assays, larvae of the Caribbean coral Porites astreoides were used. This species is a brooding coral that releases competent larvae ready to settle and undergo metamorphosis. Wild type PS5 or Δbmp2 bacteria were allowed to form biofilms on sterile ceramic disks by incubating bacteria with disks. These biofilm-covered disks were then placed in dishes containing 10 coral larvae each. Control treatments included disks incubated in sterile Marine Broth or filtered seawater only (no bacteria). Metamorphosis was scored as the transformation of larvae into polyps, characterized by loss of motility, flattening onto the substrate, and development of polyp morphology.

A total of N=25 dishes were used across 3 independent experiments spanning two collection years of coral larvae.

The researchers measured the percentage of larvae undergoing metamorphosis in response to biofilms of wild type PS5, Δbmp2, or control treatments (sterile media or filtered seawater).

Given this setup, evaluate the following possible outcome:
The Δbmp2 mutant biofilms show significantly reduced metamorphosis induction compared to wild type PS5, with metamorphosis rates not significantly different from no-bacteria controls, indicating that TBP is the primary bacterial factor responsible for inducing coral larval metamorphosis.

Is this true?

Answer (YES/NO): YES